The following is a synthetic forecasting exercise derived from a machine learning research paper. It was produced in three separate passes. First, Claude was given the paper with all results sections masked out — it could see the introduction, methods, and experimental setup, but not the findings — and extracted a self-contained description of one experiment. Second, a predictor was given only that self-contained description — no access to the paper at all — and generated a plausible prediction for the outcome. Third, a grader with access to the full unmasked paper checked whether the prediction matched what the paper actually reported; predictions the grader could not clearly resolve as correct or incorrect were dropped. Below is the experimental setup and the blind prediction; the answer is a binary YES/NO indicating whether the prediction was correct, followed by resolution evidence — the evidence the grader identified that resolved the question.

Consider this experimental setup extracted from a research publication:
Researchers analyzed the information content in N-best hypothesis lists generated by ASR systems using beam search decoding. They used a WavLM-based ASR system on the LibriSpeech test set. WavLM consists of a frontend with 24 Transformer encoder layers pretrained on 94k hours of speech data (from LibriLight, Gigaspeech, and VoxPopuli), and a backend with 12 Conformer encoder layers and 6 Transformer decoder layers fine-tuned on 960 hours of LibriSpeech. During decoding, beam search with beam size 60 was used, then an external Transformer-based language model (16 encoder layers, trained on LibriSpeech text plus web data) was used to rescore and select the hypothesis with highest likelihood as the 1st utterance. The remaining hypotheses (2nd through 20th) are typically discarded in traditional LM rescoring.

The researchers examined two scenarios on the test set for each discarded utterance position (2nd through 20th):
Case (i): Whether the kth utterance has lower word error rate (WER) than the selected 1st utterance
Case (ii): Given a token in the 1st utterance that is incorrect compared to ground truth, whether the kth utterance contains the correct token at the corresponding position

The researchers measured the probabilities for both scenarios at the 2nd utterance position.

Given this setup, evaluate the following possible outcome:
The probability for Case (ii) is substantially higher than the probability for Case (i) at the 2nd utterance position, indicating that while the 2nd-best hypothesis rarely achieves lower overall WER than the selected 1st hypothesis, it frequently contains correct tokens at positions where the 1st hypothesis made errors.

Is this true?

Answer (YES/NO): YES